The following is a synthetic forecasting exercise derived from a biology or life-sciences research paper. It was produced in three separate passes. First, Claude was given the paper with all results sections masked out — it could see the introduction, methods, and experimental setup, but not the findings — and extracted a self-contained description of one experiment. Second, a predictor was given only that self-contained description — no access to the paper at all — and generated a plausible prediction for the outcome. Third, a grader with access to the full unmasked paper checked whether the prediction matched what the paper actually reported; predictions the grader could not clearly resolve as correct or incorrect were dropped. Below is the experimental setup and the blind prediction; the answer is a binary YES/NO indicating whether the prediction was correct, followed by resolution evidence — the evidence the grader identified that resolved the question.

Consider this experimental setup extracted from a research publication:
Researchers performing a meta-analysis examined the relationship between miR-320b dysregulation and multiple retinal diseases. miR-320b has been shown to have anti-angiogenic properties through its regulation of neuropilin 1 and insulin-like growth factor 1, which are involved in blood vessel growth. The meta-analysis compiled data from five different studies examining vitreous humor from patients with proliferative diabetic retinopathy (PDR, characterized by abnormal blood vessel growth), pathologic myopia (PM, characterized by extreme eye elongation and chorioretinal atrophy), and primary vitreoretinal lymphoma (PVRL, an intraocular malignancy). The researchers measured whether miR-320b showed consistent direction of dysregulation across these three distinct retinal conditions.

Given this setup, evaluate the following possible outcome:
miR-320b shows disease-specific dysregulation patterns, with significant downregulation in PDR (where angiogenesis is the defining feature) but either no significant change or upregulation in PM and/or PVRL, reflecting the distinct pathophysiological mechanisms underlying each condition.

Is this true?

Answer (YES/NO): NO